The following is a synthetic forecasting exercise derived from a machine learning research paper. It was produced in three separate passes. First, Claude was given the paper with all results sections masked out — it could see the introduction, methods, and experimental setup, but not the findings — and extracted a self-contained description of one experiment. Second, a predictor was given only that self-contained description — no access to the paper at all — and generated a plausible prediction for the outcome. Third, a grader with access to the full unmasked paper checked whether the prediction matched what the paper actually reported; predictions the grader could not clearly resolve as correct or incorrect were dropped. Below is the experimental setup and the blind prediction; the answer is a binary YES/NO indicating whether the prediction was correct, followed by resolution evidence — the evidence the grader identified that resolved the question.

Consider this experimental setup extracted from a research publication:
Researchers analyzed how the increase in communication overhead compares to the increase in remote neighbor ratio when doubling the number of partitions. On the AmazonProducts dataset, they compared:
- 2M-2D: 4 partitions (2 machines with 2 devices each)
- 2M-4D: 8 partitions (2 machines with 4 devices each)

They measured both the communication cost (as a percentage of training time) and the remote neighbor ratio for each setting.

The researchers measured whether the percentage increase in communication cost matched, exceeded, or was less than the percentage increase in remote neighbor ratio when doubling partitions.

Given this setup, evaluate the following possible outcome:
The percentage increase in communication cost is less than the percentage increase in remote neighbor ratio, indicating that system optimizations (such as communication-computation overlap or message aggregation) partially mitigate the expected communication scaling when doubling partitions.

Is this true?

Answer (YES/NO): NO